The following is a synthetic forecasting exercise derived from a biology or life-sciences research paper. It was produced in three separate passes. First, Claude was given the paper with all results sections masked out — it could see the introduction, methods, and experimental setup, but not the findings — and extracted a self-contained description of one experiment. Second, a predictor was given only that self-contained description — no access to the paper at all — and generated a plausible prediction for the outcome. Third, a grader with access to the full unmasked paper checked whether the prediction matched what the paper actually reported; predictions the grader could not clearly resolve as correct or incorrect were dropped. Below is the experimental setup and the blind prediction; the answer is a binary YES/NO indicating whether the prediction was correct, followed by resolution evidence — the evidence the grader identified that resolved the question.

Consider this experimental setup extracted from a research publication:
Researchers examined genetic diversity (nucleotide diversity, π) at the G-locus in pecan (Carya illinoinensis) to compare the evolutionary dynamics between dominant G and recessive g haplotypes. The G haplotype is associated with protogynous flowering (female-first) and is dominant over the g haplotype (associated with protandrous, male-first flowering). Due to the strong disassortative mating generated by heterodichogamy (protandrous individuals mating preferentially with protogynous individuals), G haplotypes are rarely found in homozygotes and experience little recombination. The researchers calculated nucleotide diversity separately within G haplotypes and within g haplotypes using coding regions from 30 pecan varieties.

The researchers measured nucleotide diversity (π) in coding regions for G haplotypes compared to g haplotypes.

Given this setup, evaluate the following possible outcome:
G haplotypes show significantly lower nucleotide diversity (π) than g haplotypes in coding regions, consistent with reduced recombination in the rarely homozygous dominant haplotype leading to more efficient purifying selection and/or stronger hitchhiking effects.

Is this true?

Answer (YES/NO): YES